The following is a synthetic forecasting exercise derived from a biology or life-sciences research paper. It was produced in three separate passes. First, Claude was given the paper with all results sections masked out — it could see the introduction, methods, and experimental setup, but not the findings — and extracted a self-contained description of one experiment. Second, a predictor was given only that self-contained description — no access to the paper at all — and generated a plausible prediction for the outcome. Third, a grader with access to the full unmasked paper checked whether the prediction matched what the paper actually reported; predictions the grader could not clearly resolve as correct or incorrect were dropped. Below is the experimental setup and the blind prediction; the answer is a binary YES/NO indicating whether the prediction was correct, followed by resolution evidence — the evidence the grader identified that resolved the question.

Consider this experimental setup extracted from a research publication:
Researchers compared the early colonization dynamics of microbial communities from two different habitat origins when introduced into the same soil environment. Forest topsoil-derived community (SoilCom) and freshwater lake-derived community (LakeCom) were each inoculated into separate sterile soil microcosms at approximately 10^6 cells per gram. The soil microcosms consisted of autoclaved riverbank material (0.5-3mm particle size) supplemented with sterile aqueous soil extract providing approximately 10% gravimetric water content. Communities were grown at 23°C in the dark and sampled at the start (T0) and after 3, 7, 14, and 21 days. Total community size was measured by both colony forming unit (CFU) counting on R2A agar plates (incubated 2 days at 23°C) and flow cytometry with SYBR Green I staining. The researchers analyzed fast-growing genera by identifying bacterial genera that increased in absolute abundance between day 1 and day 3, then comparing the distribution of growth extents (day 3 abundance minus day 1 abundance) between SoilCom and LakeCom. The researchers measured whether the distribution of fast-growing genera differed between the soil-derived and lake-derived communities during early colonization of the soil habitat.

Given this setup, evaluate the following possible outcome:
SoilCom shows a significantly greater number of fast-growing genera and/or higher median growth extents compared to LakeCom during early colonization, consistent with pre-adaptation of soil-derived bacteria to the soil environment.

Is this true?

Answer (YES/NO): YES